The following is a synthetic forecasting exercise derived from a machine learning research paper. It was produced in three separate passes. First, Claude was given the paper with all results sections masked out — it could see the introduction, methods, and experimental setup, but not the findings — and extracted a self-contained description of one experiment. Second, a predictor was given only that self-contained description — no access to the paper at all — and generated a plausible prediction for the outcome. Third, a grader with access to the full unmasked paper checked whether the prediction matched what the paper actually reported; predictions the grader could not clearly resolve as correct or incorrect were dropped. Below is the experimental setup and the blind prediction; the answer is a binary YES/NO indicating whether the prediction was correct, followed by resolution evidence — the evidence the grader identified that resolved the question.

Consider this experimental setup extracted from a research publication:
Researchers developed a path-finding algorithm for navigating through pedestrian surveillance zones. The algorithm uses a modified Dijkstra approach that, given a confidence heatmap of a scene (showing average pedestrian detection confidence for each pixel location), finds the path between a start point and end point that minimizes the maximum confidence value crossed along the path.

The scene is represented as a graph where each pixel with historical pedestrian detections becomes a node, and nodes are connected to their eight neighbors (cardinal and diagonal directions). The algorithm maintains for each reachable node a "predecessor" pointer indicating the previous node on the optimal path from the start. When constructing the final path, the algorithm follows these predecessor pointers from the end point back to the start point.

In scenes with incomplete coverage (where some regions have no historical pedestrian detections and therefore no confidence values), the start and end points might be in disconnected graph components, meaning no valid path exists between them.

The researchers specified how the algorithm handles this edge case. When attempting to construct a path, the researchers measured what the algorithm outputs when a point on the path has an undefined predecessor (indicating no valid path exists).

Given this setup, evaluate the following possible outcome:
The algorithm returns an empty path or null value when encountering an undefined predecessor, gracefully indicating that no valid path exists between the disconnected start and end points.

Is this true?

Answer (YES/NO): NO